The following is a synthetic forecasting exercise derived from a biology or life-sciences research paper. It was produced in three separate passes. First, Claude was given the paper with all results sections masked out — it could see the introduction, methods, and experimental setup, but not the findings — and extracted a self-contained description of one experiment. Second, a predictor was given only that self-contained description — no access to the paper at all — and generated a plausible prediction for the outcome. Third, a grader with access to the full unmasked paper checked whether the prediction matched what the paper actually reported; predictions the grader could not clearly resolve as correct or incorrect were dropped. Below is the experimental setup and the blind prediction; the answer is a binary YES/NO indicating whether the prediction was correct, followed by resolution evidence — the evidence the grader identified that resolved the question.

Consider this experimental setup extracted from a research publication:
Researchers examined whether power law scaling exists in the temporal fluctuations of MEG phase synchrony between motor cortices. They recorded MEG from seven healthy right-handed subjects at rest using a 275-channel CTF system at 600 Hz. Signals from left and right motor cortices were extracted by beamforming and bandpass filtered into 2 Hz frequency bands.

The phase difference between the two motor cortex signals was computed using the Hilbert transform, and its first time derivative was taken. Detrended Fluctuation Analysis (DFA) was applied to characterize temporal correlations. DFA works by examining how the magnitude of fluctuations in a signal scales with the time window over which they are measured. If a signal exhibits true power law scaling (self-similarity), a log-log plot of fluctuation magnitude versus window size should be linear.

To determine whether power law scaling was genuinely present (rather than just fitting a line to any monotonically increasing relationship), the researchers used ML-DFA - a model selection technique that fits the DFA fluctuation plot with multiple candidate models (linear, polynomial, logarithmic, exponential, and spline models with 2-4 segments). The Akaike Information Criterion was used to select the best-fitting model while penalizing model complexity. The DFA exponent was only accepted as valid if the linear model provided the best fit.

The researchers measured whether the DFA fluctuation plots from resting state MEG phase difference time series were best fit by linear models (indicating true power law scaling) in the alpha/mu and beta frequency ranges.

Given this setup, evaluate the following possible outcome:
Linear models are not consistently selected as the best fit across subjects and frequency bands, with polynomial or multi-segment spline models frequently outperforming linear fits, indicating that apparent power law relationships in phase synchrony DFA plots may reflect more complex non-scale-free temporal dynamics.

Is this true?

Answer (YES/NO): NO